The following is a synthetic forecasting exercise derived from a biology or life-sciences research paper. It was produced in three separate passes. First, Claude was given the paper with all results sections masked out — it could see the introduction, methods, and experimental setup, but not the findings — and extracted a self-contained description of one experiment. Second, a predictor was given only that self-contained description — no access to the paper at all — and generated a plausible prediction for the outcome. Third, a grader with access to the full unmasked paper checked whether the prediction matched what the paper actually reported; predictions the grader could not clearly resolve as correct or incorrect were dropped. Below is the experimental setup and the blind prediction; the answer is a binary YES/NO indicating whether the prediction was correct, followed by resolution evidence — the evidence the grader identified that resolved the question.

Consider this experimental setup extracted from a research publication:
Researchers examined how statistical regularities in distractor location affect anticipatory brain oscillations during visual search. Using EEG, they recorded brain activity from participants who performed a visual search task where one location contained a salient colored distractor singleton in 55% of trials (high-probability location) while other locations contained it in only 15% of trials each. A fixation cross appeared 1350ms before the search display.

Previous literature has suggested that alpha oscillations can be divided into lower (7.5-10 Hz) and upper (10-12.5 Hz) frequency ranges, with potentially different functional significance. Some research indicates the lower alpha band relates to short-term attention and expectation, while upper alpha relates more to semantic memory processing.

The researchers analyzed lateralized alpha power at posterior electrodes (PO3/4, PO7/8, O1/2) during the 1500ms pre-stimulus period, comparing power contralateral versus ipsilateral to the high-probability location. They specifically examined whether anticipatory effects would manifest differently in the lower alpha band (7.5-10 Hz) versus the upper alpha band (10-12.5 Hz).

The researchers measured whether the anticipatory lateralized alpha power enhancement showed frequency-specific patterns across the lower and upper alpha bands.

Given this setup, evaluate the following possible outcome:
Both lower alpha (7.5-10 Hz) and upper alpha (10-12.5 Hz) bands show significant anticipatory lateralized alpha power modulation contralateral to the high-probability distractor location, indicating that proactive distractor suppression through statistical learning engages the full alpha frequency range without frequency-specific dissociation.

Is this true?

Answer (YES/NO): NO